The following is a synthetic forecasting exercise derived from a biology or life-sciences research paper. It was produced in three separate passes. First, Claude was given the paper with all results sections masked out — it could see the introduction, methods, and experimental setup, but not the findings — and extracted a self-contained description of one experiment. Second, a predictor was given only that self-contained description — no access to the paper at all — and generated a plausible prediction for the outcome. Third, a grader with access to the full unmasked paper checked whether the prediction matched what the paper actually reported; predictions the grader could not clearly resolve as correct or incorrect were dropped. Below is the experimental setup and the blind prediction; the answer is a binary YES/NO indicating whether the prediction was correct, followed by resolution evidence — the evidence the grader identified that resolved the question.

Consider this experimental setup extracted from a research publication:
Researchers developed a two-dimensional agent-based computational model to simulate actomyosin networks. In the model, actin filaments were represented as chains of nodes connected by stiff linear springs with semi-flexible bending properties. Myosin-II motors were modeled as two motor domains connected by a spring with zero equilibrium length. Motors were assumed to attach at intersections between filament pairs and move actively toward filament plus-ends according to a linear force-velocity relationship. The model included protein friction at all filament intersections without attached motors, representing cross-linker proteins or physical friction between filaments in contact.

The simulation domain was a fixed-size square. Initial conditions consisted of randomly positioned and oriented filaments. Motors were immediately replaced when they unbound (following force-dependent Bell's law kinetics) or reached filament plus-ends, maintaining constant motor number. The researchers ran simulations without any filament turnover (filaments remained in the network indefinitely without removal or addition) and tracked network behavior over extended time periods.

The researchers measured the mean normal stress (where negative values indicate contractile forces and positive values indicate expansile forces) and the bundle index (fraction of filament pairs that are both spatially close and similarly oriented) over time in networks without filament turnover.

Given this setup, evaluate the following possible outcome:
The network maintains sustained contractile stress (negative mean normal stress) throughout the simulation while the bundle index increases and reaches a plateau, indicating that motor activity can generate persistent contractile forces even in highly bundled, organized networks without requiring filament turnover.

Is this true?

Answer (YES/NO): NO